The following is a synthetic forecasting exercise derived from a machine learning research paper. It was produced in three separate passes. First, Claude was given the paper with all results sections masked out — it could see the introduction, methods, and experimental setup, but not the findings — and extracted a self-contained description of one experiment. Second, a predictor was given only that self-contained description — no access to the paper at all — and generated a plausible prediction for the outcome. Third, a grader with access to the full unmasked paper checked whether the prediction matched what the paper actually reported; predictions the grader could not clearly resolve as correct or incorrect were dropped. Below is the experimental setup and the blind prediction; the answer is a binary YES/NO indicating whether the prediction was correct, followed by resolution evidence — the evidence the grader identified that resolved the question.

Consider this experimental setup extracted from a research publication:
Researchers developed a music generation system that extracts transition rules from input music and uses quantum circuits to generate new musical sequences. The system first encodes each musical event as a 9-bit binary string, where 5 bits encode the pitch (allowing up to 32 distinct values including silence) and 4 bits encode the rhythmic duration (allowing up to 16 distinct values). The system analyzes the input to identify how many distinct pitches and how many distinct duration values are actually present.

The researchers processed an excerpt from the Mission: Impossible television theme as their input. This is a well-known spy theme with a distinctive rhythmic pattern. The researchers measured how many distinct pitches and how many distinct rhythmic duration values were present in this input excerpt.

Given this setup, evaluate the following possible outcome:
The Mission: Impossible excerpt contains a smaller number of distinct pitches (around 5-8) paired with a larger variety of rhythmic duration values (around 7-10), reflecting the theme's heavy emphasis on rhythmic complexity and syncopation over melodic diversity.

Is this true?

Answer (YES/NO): NO